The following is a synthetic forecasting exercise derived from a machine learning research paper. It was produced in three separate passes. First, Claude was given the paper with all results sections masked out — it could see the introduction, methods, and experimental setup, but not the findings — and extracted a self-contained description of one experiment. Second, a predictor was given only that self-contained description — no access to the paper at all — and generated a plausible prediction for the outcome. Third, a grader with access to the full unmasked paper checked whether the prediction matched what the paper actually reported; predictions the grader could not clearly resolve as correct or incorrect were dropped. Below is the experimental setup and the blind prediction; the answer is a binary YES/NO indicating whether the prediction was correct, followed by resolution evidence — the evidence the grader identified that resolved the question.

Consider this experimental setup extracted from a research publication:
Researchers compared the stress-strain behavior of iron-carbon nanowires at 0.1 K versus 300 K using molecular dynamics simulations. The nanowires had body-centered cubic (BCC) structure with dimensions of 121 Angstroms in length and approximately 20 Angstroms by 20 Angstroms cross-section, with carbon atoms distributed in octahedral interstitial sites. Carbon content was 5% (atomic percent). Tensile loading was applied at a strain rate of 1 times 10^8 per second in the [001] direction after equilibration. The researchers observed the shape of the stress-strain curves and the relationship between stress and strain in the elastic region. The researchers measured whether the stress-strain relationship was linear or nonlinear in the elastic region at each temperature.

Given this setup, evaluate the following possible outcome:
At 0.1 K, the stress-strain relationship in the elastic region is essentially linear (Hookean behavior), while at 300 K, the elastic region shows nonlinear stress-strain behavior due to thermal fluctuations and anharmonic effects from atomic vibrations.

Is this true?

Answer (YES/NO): NO